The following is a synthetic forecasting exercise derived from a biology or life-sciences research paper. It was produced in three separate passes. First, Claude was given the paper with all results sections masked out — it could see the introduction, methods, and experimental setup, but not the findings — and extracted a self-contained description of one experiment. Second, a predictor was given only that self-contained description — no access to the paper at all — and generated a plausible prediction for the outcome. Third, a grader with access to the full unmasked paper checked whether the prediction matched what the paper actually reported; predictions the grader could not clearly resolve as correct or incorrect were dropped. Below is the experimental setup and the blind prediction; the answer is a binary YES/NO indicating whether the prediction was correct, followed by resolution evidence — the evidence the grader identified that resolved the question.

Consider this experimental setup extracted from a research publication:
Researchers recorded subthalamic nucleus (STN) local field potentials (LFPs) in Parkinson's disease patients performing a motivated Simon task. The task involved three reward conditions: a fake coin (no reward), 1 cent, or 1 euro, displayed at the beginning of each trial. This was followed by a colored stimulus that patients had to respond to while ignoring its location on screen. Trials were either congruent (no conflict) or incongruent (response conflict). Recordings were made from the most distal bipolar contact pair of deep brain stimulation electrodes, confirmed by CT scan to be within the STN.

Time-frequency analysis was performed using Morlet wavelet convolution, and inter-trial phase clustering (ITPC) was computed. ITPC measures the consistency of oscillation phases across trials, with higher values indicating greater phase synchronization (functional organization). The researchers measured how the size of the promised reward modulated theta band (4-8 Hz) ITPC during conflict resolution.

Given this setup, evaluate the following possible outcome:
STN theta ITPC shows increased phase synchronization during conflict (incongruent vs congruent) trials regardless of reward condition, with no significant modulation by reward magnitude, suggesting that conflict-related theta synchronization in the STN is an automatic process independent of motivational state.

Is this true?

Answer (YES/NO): NO